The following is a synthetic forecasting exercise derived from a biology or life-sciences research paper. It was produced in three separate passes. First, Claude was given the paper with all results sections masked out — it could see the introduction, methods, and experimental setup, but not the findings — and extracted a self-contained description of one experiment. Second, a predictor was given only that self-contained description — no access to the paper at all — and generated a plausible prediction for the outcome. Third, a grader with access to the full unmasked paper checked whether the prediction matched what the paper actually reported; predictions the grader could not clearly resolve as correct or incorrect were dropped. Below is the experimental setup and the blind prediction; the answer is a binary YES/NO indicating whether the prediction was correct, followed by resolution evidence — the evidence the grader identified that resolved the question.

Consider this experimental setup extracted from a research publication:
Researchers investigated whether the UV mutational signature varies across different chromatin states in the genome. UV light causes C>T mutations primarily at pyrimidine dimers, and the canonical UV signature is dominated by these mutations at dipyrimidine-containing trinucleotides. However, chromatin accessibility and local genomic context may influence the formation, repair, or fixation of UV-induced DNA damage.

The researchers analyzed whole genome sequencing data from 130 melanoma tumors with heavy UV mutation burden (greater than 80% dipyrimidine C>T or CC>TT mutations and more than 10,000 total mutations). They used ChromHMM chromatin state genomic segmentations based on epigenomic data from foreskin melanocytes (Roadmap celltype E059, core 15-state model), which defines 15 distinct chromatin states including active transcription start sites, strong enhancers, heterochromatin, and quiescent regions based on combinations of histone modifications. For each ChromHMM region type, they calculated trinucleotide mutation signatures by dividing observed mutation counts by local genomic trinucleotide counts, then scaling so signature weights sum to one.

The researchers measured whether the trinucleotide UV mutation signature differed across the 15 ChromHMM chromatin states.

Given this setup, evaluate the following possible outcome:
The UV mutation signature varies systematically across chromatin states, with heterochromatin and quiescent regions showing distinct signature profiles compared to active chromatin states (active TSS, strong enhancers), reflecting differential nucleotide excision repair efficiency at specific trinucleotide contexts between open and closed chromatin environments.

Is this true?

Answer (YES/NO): NO